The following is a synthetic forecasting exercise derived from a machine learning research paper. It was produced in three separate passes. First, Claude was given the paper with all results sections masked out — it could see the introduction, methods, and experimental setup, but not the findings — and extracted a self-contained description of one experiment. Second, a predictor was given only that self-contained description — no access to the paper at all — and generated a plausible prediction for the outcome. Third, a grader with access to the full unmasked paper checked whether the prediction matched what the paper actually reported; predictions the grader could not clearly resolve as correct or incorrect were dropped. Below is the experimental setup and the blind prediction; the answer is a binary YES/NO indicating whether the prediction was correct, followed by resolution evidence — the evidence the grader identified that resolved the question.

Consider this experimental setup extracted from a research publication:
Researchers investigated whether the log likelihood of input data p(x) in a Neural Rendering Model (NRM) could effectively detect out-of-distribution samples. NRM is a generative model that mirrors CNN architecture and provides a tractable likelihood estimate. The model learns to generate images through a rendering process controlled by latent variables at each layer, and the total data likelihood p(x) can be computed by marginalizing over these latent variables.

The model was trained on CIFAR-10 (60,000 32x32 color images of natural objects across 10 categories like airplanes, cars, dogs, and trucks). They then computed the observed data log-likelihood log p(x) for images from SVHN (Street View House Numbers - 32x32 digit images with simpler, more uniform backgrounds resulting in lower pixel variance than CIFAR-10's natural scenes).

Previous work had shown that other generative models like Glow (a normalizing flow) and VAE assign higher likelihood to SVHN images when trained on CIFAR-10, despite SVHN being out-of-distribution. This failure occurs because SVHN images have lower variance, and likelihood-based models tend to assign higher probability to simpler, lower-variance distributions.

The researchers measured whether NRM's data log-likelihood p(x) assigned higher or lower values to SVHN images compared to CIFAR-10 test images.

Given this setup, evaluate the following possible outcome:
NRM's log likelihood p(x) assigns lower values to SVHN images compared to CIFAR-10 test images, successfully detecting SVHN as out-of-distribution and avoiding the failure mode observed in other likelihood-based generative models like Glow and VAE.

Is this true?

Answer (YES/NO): NO